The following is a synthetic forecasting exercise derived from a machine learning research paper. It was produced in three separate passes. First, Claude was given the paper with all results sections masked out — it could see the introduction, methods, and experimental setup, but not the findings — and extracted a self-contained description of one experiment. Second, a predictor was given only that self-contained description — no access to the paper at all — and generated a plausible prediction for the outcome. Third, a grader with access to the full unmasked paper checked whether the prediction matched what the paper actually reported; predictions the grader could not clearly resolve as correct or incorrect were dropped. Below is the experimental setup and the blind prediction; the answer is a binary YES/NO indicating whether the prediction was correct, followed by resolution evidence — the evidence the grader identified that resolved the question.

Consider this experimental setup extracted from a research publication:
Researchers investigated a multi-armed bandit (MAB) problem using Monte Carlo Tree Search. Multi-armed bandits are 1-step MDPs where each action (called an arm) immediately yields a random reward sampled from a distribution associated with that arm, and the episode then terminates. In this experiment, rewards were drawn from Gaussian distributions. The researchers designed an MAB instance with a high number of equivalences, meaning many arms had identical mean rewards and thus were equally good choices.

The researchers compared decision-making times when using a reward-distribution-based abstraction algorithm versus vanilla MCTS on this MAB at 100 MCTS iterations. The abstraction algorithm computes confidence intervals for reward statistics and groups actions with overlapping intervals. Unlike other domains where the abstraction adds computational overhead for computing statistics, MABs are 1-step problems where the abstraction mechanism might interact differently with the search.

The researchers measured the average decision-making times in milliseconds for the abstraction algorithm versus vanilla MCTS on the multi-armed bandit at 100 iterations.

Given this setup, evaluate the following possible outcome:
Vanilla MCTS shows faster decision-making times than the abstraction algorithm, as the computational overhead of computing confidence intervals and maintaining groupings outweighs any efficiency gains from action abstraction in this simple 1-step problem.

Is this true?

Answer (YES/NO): NO